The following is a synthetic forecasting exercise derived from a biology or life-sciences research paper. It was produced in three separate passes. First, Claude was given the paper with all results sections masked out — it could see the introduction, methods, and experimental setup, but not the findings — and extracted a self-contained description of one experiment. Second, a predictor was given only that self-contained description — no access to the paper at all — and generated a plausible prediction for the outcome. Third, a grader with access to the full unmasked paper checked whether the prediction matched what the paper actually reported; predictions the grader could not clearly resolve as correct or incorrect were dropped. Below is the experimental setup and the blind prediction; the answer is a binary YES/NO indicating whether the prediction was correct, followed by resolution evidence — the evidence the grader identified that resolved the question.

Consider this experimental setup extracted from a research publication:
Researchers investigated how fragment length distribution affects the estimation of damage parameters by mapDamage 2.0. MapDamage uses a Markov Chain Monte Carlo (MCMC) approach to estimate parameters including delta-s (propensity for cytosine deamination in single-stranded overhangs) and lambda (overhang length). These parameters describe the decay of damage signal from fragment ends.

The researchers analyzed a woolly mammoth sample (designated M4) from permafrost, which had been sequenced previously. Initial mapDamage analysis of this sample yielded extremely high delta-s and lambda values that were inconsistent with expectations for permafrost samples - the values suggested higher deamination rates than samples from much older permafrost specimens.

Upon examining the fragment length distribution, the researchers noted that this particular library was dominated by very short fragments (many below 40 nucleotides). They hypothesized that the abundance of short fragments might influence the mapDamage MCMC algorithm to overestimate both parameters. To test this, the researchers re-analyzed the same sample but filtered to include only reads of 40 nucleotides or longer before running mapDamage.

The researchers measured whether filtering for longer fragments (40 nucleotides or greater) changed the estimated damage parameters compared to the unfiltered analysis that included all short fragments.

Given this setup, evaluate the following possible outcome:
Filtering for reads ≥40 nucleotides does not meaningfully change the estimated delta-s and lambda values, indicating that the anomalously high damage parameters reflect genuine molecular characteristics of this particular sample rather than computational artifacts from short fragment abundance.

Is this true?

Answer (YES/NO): NO